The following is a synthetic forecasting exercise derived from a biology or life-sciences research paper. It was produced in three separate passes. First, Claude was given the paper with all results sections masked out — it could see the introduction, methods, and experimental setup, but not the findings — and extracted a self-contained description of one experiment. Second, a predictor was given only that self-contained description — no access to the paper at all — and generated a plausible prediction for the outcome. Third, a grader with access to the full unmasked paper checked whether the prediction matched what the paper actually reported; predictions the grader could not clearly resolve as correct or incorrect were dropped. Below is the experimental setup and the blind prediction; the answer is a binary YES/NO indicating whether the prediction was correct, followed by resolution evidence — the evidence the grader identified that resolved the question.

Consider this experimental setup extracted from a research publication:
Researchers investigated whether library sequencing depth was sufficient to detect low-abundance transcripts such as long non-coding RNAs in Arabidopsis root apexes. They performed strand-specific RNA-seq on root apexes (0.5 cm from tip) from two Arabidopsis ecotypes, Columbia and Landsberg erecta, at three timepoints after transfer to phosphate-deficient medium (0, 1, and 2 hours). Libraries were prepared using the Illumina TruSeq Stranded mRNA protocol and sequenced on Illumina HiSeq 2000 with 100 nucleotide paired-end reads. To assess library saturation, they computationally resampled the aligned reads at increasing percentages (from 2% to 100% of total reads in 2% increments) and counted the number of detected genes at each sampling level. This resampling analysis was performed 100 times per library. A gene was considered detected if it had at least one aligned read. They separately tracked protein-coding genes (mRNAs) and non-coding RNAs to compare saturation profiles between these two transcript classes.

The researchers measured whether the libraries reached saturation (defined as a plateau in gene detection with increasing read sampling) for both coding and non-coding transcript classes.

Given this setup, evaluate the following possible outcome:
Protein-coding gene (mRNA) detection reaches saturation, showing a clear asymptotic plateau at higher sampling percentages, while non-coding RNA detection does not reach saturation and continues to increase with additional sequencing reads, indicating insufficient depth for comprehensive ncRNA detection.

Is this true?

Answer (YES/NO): NO